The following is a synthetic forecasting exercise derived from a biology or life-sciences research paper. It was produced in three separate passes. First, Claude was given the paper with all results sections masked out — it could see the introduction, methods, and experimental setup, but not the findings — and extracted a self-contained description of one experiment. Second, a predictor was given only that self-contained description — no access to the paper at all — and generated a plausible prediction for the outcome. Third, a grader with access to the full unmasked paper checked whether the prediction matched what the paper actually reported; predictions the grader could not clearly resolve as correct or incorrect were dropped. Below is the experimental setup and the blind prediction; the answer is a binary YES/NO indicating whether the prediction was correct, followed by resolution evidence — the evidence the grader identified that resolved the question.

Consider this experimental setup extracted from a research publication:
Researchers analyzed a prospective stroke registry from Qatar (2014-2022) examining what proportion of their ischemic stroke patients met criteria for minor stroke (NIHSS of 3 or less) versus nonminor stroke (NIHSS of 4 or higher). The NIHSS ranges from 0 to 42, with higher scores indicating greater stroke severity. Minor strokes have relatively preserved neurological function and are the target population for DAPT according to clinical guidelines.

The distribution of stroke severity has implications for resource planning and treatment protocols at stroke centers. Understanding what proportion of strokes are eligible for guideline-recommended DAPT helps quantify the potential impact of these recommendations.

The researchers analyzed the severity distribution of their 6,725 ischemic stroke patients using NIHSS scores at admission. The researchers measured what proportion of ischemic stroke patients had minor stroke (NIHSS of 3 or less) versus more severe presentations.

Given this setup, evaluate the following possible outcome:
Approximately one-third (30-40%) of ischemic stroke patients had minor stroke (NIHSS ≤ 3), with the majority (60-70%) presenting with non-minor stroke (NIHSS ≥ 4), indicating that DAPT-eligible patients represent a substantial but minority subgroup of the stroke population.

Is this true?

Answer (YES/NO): NO